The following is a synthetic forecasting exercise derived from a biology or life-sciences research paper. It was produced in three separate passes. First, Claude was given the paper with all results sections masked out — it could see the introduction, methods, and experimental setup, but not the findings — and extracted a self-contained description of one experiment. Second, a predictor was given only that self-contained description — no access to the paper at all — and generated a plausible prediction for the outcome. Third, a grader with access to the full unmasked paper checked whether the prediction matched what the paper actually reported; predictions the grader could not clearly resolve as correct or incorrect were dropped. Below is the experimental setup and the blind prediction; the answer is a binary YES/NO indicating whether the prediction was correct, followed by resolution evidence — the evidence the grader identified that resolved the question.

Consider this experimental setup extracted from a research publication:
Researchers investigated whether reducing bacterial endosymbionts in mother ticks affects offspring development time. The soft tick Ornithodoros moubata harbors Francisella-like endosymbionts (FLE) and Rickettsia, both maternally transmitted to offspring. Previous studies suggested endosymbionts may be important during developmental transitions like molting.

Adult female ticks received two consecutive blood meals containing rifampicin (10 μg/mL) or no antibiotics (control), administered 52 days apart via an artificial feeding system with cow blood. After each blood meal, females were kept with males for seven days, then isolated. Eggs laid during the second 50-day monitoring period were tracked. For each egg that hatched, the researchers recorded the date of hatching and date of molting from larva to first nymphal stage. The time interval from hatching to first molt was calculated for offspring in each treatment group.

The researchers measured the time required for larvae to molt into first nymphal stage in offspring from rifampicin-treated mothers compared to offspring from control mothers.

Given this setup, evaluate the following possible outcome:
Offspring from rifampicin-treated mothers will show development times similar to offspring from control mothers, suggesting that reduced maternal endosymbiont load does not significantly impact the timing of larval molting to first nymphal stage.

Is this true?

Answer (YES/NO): NO